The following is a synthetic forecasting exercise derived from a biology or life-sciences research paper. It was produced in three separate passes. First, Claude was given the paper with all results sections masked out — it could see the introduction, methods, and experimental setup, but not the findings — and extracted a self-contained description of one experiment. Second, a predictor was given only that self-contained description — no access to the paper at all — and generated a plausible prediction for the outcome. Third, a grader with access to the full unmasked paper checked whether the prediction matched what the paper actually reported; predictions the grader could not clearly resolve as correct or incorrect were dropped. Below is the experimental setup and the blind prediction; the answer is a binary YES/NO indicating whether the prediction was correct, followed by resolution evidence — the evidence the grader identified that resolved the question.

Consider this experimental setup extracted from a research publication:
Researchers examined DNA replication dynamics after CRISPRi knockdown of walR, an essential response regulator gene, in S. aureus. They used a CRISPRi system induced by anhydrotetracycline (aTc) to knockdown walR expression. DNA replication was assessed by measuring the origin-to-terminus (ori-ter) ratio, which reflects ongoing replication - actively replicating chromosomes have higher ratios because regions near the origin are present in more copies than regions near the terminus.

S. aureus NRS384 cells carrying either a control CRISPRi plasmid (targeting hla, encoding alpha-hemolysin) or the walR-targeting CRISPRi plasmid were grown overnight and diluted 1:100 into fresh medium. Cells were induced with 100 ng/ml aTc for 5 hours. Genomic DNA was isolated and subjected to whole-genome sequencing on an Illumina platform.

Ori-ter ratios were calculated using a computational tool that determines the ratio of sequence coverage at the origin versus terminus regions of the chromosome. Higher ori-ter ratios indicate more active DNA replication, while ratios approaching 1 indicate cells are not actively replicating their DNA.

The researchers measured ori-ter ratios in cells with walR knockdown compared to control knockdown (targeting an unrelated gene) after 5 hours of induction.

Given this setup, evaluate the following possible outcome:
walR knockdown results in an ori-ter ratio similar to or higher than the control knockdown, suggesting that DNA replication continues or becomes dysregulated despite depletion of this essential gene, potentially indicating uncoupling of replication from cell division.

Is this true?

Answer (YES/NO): YES